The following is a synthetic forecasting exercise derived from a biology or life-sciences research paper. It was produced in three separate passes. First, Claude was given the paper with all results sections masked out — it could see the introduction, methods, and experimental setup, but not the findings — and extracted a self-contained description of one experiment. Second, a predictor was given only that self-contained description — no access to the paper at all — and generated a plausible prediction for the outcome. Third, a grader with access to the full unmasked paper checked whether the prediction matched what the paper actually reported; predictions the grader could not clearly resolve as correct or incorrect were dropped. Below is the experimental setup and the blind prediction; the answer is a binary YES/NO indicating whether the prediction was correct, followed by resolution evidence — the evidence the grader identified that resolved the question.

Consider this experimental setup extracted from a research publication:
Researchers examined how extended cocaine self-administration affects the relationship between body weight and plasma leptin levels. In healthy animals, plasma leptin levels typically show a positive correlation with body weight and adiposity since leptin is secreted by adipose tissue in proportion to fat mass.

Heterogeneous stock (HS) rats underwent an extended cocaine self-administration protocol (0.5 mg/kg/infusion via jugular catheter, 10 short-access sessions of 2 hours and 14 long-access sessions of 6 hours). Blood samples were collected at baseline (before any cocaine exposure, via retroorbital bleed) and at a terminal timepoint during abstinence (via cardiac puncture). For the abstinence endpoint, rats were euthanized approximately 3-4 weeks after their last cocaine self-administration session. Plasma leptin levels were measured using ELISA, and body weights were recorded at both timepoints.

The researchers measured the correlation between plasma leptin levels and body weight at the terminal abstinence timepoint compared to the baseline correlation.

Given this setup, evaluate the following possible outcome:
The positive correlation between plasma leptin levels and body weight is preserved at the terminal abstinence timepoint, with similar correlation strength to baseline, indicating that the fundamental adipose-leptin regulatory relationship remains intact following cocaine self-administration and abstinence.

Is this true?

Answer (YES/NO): NO